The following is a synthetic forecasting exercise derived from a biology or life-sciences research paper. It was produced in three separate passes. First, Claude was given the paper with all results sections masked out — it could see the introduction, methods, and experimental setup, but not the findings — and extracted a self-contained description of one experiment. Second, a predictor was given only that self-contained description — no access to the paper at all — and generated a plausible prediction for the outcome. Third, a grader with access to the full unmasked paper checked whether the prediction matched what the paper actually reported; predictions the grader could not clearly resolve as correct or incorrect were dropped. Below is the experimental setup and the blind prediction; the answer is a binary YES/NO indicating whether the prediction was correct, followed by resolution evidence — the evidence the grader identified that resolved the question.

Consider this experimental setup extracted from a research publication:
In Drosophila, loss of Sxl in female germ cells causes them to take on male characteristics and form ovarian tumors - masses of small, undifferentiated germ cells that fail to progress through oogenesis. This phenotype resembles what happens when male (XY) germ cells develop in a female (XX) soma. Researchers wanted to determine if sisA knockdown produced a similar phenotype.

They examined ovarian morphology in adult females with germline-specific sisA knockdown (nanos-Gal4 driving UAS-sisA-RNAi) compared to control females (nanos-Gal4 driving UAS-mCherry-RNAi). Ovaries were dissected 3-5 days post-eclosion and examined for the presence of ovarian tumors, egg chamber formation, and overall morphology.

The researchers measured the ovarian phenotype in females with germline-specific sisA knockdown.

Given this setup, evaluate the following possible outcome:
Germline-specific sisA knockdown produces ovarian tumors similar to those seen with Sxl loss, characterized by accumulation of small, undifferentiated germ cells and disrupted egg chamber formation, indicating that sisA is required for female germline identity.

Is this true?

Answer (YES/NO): YES